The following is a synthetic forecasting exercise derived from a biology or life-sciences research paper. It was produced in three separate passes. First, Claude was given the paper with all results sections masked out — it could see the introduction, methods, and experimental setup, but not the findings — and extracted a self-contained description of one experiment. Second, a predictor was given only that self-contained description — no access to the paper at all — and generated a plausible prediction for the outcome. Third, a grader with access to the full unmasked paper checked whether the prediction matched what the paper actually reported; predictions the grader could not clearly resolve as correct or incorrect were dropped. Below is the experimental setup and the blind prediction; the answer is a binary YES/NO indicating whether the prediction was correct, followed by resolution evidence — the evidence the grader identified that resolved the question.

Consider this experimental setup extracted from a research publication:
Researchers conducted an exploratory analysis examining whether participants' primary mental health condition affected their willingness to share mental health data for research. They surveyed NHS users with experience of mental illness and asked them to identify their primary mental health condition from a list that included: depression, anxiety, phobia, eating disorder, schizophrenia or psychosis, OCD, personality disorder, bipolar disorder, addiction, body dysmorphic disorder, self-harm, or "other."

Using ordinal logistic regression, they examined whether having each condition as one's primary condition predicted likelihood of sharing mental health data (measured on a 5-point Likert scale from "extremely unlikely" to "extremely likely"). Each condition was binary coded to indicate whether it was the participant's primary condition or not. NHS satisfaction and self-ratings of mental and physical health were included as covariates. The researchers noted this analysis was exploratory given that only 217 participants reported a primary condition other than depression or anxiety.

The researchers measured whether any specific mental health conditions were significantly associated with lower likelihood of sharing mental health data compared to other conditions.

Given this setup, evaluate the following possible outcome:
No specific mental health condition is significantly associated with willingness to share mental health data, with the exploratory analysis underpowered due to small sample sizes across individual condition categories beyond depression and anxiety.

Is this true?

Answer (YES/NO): NO